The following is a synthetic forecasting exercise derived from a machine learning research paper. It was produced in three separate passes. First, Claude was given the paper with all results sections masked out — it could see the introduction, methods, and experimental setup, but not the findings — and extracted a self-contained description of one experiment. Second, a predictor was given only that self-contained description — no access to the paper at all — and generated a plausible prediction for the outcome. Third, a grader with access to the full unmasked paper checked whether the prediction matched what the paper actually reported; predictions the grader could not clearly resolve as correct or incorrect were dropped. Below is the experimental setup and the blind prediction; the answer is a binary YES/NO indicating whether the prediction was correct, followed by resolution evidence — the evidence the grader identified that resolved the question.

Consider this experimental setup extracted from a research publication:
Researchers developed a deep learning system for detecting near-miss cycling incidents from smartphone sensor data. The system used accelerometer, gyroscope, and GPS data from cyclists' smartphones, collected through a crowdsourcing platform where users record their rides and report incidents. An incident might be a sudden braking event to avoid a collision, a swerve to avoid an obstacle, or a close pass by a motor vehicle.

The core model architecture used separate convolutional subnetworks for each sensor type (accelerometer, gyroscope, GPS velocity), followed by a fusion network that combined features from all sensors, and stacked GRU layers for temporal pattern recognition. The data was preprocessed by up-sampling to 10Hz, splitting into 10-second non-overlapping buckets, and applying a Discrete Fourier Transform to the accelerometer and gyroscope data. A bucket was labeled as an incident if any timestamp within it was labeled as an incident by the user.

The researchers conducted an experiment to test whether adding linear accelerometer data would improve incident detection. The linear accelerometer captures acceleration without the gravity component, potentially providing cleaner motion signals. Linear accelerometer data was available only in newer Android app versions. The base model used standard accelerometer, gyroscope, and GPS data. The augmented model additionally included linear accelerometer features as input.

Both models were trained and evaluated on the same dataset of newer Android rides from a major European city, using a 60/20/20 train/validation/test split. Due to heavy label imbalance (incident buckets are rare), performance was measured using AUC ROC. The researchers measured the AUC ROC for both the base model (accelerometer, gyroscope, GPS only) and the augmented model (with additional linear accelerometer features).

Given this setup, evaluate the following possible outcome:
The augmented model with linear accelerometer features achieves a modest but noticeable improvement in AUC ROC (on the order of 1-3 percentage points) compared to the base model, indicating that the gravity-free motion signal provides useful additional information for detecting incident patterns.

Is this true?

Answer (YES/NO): NO